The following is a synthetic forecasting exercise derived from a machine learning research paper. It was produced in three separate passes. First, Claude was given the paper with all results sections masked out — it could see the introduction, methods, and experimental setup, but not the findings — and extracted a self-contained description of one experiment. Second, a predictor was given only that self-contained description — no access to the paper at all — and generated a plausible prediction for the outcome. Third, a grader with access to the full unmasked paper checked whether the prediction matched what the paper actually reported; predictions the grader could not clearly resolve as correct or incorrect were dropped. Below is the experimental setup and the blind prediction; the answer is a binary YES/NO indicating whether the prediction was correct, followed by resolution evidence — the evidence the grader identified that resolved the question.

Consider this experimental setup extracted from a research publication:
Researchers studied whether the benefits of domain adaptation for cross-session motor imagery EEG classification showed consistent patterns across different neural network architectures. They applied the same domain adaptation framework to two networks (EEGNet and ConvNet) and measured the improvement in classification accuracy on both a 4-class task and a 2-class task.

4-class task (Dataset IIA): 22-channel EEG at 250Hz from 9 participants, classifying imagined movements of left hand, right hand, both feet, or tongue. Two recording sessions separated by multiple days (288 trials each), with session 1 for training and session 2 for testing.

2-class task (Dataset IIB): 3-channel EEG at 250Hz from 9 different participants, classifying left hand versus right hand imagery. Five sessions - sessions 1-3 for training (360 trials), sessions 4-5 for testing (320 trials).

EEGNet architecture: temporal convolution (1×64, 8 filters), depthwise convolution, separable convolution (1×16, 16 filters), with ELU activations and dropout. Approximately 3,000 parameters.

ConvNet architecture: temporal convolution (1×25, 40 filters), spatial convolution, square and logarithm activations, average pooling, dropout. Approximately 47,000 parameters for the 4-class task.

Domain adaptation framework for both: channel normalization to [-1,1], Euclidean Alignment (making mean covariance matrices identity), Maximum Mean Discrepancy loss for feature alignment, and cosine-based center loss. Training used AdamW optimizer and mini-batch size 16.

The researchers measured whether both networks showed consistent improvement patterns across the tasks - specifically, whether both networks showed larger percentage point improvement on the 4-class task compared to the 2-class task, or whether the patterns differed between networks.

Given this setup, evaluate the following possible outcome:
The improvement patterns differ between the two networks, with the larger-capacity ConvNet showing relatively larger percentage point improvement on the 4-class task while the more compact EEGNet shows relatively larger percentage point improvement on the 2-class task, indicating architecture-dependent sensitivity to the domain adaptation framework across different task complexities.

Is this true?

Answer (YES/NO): NO